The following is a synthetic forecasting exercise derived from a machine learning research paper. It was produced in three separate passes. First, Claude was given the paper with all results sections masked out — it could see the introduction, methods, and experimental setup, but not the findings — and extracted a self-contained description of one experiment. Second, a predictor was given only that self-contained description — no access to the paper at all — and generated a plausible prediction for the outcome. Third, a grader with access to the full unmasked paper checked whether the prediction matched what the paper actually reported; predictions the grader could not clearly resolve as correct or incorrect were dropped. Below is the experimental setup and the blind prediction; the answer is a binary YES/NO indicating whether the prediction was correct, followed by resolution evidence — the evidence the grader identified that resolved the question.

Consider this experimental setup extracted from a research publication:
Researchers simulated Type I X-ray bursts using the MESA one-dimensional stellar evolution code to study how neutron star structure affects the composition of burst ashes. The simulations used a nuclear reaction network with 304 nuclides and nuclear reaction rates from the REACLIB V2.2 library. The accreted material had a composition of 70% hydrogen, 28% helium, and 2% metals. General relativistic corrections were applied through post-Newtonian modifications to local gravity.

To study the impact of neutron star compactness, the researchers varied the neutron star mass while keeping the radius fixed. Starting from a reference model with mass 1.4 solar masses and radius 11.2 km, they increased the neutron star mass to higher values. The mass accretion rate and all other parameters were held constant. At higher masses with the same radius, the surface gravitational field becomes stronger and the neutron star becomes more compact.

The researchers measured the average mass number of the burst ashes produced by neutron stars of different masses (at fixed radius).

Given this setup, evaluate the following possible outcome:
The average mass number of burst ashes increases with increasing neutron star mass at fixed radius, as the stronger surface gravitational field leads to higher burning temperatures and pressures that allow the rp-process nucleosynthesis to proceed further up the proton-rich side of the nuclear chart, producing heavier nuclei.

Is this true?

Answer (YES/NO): YES